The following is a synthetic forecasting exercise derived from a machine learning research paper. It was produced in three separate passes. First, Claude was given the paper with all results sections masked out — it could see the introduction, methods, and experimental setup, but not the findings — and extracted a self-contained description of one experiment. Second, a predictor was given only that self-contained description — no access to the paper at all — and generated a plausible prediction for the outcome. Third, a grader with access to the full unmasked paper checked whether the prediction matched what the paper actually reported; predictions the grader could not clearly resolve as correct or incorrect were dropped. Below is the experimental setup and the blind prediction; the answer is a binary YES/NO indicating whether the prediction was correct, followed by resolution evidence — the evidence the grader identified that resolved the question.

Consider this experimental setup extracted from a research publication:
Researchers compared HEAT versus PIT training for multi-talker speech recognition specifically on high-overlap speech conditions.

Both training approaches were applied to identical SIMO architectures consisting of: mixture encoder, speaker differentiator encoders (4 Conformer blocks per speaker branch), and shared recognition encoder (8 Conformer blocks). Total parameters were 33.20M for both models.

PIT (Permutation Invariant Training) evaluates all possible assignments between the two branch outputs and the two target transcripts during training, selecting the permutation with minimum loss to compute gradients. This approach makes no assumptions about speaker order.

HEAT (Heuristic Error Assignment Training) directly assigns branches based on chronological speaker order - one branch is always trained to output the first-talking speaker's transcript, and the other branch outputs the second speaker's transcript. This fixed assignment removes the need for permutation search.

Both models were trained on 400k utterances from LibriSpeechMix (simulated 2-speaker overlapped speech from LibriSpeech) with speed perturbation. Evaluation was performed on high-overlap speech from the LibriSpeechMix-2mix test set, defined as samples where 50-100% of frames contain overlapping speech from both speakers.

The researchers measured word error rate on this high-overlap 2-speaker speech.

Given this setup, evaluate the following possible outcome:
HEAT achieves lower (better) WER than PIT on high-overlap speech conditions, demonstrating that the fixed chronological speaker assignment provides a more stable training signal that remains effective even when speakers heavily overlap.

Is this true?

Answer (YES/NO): YES